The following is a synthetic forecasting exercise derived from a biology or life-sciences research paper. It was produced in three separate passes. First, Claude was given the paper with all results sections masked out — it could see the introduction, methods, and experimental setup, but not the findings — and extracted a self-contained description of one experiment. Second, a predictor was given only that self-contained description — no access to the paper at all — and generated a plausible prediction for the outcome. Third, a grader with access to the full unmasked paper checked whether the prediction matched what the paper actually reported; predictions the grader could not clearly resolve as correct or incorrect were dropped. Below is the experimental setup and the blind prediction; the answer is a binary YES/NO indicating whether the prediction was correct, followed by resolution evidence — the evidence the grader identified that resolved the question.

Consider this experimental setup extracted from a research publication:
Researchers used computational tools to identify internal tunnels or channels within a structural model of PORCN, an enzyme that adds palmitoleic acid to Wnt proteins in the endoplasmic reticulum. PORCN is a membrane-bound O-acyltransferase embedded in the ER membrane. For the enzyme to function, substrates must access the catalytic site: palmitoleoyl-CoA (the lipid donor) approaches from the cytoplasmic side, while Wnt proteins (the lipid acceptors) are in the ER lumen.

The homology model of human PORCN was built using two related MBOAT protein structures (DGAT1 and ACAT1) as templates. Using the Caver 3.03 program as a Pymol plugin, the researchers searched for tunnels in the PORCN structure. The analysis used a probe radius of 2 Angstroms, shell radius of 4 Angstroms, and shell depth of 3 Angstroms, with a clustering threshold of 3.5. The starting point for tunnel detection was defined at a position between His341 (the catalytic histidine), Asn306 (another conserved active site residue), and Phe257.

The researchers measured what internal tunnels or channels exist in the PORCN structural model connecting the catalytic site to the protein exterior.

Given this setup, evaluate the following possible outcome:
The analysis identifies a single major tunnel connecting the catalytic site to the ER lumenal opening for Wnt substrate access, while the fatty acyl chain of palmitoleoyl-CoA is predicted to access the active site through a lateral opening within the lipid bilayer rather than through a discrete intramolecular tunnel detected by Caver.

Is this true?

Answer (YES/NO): NO